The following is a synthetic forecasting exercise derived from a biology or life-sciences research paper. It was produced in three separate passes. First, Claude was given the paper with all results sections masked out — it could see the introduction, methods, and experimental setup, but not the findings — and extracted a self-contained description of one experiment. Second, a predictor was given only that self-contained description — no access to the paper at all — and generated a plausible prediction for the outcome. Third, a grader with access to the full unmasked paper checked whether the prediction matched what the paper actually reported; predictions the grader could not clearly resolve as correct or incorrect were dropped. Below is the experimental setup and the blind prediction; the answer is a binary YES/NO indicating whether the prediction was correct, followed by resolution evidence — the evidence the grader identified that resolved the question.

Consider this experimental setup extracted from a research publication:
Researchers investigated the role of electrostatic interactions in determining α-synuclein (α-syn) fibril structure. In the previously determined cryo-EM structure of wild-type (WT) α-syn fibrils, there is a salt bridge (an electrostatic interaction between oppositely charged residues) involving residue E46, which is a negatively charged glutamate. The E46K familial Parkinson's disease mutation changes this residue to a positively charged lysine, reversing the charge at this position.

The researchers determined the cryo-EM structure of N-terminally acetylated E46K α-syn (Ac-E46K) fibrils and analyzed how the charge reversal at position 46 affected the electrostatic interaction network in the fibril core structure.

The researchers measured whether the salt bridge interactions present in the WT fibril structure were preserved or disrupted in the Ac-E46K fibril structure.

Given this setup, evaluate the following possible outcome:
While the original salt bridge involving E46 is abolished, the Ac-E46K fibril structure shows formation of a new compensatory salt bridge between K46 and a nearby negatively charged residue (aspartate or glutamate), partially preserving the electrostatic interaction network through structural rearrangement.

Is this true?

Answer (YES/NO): NO